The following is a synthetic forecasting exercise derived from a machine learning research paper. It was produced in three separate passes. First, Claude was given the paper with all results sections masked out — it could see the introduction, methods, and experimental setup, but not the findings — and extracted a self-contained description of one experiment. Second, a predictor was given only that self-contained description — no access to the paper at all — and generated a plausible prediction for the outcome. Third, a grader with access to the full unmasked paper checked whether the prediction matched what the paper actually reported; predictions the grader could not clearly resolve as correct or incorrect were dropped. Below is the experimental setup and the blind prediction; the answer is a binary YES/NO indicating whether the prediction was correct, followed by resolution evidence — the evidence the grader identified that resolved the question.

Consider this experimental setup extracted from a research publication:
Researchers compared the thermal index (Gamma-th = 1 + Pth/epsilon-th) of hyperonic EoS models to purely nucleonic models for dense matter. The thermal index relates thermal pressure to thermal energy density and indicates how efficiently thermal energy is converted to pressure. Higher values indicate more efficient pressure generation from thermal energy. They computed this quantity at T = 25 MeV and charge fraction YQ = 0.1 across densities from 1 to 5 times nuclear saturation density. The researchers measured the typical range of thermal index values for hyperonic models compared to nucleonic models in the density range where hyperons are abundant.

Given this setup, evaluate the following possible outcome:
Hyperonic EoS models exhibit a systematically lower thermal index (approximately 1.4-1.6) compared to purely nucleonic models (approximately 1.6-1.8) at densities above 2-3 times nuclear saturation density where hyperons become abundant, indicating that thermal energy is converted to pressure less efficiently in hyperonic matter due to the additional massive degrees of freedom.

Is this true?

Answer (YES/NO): NO